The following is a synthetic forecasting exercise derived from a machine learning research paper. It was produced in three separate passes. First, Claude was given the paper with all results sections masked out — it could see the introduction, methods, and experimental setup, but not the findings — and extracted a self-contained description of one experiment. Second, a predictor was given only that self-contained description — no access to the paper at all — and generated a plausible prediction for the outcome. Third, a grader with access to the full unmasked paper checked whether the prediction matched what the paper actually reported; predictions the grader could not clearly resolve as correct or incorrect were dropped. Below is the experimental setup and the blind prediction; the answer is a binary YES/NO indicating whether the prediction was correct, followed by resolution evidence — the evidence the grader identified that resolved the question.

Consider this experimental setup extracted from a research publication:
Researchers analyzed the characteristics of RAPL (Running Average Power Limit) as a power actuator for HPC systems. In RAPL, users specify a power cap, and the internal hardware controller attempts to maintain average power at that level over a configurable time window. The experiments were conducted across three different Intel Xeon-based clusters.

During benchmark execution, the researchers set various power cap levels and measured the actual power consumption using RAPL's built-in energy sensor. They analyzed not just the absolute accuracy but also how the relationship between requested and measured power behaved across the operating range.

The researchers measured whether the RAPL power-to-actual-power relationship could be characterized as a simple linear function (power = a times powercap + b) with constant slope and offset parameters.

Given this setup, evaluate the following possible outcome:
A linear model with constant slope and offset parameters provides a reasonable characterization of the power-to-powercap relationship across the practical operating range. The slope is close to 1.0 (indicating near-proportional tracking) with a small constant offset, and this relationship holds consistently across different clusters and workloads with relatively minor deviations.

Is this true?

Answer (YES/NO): NO